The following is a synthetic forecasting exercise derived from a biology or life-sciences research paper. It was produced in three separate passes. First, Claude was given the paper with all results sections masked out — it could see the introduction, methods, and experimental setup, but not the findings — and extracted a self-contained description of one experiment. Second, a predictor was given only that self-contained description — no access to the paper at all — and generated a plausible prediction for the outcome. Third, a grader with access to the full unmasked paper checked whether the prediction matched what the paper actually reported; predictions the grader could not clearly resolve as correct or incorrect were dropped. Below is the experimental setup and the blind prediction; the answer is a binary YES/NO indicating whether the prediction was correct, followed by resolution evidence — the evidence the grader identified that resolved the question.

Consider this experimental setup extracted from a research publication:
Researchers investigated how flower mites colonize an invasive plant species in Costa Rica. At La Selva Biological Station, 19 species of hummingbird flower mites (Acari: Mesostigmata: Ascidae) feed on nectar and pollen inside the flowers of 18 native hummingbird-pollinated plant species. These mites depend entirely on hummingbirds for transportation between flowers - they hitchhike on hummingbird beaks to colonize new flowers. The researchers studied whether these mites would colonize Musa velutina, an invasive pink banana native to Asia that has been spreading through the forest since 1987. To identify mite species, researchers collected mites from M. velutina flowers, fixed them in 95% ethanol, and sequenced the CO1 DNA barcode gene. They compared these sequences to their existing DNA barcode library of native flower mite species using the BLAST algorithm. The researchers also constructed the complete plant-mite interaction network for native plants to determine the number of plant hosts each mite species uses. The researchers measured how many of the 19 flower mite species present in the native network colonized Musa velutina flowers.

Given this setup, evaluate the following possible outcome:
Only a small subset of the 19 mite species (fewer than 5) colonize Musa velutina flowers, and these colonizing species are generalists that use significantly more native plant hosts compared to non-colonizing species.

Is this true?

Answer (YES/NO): YES